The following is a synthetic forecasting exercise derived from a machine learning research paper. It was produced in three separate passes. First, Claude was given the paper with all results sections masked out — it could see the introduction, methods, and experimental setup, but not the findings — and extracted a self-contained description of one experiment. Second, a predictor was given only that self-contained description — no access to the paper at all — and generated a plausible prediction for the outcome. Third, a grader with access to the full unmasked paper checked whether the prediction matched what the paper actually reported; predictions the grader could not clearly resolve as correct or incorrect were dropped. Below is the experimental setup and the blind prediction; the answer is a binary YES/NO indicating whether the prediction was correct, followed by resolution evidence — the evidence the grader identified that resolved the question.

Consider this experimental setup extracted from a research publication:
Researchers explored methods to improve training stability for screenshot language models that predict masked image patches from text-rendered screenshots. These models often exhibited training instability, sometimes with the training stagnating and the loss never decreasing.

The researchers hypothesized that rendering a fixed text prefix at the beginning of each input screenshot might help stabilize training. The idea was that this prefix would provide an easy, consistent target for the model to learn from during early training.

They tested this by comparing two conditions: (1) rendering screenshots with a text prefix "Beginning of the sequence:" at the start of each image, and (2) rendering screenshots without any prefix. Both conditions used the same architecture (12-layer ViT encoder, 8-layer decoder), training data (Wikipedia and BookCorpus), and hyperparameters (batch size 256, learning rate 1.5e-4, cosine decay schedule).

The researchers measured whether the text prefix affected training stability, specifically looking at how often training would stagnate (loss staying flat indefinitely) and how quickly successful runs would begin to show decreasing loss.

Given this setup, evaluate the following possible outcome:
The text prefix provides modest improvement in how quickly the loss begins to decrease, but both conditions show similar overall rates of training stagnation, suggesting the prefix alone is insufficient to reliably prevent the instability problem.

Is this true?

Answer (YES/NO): NO